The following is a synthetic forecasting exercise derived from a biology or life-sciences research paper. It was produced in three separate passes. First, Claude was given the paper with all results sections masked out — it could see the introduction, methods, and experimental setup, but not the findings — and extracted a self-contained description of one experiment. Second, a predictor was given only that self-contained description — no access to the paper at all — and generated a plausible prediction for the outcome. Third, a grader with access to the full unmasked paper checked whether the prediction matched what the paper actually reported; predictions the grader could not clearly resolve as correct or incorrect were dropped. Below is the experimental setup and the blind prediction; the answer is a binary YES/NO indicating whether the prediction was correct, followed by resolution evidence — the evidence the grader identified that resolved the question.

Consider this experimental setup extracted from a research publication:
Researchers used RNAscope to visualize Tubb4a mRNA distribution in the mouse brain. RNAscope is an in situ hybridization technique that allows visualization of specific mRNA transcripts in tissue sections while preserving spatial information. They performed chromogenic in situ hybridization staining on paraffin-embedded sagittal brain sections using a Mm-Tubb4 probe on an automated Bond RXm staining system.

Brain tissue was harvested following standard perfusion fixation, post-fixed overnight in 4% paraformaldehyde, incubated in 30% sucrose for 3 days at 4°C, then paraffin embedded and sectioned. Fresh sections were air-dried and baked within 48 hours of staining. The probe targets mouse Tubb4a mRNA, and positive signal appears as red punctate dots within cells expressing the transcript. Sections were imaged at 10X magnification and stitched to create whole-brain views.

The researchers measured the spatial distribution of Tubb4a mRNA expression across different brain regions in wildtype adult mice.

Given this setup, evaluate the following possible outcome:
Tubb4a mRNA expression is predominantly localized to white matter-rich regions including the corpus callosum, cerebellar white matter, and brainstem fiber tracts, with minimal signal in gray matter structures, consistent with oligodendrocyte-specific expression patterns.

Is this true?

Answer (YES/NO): NO